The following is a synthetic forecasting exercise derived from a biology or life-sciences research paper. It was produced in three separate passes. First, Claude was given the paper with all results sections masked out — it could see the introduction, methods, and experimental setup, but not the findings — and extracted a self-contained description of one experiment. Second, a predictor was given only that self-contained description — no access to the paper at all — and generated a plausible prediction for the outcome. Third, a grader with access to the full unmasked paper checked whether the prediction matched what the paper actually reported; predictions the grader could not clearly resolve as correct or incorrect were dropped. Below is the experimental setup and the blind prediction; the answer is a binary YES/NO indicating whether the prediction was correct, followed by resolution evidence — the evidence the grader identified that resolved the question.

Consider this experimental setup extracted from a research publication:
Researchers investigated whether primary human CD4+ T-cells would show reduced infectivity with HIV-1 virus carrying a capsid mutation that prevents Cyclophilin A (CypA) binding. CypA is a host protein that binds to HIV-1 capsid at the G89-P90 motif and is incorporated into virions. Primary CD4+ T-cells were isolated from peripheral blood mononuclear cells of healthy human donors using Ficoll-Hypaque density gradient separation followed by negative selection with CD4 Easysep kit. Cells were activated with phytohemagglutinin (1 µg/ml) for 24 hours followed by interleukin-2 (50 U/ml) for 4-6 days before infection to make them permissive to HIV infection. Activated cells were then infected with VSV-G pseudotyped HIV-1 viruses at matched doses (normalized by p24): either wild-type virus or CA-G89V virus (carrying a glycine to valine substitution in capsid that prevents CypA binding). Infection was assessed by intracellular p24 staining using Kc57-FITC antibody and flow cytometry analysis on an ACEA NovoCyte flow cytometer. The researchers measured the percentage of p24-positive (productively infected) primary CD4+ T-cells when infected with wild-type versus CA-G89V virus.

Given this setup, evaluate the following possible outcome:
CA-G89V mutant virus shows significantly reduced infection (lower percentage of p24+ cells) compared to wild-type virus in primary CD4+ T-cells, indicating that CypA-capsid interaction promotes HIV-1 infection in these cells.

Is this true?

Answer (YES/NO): YES